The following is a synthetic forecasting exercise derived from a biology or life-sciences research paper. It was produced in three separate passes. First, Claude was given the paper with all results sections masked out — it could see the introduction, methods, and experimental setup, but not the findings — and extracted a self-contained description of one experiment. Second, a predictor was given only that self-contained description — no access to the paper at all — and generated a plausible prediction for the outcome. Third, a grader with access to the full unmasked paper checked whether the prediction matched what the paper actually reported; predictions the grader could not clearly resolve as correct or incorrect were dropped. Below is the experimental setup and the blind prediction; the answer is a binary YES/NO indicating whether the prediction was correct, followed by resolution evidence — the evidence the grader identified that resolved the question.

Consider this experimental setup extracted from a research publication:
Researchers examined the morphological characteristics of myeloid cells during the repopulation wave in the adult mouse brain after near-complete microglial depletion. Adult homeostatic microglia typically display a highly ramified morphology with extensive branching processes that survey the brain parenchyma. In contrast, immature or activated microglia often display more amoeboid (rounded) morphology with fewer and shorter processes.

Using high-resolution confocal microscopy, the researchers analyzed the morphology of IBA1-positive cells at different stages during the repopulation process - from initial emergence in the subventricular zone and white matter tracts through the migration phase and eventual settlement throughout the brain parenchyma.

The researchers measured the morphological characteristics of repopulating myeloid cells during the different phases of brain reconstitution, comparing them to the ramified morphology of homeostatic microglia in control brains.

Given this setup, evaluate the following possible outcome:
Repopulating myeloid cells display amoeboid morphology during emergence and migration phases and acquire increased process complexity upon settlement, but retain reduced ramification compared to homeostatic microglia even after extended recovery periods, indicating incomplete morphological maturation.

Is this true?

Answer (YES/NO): YES